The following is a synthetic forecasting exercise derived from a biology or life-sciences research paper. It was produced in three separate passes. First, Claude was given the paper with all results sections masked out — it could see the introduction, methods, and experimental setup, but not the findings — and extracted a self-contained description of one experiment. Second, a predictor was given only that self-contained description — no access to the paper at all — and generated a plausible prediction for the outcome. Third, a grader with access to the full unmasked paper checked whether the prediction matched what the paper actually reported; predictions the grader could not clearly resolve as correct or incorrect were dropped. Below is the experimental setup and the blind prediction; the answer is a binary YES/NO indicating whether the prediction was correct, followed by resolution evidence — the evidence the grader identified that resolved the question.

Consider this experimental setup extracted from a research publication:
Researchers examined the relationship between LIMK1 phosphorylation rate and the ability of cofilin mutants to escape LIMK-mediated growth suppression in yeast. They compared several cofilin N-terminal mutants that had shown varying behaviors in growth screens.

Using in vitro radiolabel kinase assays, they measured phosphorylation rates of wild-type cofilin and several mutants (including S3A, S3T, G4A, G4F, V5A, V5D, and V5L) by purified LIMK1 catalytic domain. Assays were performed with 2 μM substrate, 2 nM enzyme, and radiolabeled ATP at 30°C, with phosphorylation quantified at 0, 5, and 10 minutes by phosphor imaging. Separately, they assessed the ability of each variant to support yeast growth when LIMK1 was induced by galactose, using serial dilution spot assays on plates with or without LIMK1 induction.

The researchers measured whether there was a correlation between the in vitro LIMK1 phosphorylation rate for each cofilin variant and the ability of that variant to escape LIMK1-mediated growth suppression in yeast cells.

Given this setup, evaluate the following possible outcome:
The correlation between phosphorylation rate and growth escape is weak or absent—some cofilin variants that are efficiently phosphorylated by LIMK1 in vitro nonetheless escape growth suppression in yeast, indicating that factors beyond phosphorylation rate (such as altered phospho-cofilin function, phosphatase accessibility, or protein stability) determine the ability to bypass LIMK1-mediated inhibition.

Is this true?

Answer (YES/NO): YES